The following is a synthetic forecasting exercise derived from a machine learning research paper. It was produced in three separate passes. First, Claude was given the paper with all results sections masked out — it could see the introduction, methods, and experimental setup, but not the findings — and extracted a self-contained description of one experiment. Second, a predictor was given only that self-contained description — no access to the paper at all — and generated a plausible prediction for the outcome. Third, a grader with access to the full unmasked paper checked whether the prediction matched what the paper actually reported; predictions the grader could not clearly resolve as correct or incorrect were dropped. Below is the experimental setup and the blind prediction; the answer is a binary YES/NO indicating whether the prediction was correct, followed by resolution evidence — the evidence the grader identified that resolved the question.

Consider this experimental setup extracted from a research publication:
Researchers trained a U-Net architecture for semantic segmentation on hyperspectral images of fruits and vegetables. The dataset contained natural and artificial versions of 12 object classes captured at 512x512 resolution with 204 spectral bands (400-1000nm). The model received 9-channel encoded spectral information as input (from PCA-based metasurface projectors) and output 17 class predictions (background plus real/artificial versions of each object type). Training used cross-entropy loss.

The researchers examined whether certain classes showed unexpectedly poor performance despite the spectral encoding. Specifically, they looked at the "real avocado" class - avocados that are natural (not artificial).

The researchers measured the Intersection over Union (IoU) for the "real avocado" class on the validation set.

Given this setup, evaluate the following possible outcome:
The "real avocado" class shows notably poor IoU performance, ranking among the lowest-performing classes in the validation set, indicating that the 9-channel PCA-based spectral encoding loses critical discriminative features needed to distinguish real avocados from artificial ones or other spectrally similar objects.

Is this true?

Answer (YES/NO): NO